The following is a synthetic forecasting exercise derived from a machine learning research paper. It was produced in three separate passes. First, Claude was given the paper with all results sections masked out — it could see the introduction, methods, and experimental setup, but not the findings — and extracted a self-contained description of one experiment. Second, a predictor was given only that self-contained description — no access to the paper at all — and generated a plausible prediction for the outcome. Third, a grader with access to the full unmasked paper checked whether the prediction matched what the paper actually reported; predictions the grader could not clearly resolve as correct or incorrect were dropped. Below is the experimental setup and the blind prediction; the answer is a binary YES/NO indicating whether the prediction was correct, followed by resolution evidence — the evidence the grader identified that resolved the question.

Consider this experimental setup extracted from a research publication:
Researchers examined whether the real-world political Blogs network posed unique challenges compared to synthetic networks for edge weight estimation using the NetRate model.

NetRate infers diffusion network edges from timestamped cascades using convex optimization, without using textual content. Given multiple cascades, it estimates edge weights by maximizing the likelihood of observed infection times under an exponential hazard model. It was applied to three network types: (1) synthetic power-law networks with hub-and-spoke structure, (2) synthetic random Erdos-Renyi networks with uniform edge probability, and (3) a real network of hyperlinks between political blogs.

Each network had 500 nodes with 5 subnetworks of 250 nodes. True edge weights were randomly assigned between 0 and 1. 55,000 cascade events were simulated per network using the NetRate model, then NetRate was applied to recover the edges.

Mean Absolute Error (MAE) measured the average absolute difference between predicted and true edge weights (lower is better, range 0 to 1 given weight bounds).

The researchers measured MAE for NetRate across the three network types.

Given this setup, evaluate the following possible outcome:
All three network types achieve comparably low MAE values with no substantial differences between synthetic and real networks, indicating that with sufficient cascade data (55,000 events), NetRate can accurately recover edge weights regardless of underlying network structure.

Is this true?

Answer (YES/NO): NO